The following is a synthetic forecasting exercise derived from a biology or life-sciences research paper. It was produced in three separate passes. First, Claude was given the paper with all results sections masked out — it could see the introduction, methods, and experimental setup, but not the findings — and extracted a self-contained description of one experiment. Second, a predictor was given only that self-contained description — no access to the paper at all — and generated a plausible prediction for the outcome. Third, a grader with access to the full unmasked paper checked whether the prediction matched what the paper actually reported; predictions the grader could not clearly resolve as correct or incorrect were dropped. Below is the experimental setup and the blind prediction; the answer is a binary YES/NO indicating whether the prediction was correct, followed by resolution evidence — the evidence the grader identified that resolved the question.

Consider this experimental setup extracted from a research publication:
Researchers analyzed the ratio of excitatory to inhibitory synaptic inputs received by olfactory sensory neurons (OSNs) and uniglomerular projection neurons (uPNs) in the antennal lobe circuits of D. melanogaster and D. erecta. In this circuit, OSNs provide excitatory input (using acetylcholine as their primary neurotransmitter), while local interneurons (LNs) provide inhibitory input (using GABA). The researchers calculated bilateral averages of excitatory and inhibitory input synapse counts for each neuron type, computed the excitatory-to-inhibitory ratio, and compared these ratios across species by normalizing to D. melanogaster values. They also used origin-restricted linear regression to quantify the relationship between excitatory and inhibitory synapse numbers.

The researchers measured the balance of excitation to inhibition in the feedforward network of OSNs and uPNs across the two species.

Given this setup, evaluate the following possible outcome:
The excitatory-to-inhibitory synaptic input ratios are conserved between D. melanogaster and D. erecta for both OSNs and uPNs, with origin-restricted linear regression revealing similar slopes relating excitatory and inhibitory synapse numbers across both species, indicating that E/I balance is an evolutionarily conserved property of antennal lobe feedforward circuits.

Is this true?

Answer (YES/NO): NO